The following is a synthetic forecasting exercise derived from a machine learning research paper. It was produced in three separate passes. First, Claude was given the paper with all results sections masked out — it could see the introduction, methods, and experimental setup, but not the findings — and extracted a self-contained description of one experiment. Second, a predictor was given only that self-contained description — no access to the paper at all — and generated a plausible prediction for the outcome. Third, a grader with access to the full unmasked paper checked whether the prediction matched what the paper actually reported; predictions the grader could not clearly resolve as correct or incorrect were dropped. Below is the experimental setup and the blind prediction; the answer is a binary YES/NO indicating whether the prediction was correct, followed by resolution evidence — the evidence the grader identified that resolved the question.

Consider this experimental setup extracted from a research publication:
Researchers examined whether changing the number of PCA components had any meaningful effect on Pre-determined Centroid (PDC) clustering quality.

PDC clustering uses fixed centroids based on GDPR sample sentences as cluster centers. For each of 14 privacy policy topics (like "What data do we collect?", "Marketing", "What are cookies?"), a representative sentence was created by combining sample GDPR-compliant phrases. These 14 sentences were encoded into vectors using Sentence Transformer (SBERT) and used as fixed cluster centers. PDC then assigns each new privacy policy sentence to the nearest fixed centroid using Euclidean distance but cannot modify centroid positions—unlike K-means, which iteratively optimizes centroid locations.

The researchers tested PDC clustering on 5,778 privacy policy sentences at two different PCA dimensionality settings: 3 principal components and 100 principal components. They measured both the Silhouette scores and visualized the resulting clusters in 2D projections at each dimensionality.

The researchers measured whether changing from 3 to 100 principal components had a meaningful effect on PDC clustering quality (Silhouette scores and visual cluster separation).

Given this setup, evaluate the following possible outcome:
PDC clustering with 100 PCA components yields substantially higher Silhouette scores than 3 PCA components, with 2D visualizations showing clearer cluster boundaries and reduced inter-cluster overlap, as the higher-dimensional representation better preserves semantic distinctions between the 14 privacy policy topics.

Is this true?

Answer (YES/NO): NO